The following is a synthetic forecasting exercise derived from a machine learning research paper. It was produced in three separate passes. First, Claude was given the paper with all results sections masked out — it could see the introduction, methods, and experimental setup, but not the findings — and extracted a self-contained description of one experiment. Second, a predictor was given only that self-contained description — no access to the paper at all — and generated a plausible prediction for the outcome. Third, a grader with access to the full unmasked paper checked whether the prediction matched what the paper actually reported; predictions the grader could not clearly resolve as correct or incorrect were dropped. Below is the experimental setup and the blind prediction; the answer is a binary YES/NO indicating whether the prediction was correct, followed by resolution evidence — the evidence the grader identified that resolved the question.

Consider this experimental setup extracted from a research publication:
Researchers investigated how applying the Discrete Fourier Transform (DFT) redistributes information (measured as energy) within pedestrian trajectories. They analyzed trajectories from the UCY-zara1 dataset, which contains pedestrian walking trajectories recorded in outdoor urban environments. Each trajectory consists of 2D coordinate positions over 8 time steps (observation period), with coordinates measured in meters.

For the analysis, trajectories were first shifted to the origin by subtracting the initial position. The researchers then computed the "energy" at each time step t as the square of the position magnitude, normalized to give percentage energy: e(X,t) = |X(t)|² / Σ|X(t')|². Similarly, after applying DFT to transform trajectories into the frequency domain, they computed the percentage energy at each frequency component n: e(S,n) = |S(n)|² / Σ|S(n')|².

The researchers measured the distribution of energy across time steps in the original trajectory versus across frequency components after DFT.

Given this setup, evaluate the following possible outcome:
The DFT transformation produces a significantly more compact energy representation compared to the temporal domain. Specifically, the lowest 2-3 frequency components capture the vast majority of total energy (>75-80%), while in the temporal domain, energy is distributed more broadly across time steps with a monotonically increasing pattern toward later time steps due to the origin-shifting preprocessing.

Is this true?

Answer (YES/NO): YES